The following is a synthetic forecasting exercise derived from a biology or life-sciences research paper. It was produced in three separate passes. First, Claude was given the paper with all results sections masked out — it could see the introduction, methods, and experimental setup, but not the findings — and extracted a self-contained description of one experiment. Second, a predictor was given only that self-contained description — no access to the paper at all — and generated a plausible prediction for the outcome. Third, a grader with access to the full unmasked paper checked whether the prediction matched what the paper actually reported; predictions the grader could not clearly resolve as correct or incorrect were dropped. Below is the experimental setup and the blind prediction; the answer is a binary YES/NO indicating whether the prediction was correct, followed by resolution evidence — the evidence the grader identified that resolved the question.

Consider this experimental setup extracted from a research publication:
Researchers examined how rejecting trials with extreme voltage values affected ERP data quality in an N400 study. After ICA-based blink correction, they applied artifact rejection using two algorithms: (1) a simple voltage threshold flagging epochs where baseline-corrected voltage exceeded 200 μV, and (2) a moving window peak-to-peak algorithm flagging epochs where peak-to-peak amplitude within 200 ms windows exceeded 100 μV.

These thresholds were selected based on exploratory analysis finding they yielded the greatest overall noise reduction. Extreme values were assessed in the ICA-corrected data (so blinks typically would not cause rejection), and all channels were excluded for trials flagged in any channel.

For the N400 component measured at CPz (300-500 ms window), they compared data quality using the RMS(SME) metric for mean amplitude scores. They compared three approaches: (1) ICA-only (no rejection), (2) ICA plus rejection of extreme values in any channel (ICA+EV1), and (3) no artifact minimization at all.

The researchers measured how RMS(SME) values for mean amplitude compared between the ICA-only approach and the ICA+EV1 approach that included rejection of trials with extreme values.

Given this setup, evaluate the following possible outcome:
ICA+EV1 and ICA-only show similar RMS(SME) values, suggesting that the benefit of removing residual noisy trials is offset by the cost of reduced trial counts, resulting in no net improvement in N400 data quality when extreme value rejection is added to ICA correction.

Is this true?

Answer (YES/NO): NO